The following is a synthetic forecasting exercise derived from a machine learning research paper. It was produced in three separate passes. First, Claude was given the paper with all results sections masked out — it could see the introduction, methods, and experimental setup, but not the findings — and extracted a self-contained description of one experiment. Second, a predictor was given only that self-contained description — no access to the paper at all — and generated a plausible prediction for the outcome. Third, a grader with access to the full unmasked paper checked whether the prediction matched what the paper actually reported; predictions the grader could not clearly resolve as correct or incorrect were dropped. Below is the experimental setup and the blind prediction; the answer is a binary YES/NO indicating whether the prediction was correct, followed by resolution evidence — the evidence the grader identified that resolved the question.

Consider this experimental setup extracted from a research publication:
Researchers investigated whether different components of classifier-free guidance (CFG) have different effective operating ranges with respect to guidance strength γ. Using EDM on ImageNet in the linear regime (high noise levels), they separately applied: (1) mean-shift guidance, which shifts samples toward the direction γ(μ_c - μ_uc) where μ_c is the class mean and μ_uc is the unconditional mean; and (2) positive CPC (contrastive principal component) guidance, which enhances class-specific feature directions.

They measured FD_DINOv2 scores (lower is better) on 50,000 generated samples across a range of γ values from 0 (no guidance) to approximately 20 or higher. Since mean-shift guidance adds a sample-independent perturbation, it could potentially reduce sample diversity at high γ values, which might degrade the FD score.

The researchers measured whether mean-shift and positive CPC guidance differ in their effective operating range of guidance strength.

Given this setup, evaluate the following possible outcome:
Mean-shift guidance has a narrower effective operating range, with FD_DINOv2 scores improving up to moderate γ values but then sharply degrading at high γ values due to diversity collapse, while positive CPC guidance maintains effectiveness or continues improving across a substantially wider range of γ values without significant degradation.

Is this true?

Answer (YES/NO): YES